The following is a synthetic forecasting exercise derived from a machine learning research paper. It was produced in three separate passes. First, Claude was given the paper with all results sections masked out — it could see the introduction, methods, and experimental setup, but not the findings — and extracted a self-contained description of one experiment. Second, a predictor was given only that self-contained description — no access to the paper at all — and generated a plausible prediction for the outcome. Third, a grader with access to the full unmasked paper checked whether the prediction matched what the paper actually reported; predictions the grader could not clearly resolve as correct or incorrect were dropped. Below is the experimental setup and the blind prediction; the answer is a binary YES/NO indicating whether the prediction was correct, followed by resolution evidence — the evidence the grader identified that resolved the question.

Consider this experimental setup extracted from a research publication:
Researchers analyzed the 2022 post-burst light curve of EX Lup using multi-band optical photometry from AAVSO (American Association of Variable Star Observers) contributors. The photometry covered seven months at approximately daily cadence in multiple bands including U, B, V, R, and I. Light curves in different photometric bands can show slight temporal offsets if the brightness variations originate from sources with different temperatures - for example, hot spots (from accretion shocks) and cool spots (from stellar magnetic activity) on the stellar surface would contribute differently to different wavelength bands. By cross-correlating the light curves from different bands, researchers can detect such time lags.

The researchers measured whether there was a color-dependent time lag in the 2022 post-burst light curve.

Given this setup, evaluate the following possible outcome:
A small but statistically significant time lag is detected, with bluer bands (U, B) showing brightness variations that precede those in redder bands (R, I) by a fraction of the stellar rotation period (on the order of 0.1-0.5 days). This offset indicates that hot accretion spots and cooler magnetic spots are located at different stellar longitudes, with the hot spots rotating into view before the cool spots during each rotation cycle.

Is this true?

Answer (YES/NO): NO